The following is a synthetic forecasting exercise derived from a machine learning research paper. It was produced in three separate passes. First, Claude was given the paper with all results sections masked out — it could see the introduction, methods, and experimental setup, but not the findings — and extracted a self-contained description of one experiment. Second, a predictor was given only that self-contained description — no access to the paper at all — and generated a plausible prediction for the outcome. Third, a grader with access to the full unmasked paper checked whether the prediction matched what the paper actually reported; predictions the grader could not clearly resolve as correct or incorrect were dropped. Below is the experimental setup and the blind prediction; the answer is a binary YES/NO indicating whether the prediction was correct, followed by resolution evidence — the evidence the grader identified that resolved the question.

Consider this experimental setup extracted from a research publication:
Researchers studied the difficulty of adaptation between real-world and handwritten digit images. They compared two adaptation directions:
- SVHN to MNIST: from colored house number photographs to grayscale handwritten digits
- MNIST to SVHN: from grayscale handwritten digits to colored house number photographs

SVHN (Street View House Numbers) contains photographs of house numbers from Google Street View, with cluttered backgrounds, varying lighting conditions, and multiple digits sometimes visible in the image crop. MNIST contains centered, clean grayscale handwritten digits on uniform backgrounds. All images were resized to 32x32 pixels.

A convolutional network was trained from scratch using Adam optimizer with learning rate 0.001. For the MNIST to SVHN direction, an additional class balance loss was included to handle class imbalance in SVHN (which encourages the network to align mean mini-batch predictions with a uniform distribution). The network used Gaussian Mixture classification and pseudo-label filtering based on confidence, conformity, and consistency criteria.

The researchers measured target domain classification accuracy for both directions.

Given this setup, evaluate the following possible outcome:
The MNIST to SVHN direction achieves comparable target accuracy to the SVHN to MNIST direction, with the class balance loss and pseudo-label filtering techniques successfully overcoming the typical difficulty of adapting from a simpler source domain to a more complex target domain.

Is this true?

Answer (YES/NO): NO